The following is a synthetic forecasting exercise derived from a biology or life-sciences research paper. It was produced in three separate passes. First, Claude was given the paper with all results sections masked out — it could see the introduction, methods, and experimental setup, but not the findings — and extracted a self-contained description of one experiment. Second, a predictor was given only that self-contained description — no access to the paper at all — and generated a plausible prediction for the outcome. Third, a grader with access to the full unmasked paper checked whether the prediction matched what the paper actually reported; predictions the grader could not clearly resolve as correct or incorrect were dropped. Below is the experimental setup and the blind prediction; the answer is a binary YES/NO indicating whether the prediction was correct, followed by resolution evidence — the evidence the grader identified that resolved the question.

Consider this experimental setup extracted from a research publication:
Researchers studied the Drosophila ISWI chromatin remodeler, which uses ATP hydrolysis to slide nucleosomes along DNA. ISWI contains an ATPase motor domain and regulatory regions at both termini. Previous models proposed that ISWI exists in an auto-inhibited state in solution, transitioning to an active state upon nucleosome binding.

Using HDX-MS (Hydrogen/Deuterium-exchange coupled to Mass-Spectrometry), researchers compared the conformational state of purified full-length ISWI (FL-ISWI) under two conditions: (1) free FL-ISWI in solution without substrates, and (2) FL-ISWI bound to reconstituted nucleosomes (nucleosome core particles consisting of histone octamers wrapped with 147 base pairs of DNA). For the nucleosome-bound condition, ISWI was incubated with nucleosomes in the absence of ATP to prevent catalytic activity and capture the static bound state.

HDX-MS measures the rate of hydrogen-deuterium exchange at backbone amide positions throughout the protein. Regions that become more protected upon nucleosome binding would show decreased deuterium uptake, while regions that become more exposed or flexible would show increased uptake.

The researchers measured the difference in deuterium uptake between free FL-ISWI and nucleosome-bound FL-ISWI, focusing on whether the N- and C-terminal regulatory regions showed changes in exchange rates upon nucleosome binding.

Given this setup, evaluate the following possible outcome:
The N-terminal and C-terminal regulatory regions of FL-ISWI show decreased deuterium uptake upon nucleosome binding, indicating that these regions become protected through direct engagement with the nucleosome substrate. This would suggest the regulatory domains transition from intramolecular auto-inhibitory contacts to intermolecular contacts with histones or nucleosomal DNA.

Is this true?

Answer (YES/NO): YES